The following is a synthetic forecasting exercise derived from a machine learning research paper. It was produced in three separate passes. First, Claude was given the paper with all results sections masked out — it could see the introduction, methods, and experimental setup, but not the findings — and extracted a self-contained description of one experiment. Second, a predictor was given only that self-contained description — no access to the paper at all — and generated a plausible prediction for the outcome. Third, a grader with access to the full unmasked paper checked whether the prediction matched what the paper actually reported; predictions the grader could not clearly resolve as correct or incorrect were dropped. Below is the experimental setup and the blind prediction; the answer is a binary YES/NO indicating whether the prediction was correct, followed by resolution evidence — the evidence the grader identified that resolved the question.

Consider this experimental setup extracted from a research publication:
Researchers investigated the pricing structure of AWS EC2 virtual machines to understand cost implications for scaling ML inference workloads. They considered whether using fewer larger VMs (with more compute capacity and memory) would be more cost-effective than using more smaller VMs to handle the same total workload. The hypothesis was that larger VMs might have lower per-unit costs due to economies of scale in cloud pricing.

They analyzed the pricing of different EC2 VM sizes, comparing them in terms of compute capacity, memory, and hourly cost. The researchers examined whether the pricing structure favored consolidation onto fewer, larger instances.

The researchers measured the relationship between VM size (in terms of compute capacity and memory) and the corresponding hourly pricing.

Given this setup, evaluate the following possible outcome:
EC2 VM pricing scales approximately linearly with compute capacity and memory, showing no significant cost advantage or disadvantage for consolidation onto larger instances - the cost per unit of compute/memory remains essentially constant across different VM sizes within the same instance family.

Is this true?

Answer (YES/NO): YES